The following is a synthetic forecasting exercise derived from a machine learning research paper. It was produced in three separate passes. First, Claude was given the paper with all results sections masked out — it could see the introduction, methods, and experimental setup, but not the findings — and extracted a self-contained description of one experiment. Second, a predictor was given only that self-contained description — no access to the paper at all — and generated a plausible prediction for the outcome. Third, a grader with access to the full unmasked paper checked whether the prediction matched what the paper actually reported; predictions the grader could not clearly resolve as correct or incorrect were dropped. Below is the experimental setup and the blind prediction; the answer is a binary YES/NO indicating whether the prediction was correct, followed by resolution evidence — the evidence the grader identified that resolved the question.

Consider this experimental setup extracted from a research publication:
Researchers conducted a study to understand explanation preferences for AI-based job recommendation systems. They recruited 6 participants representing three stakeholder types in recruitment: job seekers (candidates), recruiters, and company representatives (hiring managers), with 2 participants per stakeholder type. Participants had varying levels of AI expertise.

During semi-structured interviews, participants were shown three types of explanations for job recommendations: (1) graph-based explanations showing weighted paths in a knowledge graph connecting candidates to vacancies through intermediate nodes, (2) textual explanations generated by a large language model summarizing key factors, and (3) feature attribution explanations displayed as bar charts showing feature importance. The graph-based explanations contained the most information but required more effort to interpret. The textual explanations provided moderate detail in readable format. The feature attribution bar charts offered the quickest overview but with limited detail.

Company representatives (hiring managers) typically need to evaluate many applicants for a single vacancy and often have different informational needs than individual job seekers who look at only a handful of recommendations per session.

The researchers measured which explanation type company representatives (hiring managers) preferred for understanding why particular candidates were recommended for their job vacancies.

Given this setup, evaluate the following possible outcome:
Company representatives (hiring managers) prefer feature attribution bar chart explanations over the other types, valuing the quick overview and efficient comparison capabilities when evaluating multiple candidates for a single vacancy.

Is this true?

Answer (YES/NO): NO